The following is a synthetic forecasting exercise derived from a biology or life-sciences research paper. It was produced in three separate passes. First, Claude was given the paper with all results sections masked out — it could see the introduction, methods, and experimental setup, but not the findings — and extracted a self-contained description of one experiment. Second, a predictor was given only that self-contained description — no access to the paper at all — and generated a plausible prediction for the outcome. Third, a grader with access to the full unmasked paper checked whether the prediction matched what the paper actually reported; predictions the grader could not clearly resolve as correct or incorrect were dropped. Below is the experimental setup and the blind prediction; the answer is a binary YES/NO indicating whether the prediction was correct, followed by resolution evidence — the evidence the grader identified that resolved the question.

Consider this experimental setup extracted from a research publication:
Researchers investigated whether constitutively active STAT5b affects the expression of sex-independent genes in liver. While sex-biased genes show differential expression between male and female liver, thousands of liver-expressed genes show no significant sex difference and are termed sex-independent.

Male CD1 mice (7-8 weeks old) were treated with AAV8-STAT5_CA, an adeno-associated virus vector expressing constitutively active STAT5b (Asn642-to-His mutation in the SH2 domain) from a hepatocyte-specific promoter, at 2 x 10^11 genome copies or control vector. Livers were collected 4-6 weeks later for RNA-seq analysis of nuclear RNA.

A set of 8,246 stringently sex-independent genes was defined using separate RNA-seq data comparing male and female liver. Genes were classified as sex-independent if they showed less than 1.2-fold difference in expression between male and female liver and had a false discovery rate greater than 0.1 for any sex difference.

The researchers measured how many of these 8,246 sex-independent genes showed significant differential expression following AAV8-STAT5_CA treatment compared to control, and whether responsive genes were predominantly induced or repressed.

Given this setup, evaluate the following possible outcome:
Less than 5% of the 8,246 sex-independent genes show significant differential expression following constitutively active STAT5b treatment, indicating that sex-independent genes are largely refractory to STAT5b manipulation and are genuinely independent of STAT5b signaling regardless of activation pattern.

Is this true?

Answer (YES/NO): YES